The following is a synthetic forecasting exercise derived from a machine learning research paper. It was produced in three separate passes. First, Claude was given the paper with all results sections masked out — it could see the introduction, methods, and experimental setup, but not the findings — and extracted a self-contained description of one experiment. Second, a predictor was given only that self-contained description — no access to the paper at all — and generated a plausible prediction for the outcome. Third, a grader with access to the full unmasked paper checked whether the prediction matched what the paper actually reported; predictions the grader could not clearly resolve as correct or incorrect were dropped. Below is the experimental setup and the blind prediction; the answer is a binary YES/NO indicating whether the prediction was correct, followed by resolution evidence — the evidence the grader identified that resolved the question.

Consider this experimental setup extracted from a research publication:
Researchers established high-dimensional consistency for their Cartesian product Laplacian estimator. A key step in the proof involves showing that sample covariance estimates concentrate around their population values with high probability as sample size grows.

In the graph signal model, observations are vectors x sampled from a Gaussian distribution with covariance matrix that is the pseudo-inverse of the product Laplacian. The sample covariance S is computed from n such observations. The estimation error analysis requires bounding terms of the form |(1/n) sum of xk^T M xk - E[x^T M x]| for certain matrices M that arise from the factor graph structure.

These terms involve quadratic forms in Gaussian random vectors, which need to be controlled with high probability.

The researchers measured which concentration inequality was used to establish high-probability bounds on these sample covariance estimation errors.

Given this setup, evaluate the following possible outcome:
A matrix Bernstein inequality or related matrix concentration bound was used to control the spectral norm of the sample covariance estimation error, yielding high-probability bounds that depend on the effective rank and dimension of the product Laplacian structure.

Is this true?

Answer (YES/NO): NO